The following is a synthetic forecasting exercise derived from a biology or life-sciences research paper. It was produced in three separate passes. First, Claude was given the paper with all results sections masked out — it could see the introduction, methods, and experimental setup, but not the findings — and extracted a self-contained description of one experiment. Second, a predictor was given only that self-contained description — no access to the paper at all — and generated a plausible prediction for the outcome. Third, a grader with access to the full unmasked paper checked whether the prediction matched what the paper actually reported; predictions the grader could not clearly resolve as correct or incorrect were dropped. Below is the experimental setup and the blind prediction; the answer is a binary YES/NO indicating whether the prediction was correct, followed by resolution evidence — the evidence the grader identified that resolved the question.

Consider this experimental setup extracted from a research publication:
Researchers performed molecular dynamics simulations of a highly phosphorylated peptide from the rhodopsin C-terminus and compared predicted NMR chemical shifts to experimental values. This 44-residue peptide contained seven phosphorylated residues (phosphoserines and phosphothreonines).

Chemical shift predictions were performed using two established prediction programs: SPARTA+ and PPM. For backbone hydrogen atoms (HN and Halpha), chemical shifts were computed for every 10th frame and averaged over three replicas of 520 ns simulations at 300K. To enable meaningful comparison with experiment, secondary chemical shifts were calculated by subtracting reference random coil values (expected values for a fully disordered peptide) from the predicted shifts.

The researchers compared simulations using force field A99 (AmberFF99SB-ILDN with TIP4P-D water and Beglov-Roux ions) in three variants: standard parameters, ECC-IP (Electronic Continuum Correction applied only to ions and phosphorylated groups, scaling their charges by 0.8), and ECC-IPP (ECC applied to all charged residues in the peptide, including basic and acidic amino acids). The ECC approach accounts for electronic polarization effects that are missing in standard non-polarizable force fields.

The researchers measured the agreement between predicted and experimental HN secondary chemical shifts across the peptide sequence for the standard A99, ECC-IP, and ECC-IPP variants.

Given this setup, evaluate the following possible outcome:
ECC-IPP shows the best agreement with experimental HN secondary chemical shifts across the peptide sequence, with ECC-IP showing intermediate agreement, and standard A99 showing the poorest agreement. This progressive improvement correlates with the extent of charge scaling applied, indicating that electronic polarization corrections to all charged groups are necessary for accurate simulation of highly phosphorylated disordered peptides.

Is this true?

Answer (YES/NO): NO